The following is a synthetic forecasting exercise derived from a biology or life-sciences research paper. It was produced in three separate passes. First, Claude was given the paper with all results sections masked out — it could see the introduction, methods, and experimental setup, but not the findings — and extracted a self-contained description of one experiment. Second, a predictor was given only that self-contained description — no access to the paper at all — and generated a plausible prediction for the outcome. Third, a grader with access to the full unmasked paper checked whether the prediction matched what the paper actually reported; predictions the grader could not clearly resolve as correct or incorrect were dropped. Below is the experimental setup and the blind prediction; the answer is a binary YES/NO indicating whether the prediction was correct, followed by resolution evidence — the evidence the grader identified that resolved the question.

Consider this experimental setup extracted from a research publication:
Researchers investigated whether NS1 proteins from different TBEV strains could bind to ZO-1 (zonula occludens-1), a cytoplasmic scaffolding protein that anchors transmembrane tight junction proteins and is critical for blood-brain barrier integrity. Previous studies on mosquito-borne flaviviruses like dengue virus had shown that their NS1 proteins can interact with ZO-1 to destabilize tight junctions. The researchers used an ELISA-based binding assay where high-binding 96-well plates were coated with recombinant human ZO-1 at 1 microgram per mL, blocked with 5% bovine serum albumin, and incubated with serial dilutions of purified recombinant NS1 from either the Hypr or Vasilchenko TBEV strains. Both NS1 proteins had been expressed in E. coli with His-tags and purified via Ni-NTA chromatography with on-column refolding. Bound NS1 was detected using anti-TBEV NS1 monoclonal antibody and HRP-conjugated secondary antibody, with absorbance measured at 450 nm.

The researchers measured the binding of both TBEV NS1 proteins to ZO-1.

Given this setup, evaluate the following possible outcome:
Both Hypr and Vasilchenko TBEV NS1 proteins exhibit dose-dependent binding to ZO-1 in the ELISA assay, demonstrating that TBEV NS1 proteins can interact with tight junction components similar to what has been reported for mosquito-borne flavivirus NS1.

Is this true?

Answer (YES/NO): NO